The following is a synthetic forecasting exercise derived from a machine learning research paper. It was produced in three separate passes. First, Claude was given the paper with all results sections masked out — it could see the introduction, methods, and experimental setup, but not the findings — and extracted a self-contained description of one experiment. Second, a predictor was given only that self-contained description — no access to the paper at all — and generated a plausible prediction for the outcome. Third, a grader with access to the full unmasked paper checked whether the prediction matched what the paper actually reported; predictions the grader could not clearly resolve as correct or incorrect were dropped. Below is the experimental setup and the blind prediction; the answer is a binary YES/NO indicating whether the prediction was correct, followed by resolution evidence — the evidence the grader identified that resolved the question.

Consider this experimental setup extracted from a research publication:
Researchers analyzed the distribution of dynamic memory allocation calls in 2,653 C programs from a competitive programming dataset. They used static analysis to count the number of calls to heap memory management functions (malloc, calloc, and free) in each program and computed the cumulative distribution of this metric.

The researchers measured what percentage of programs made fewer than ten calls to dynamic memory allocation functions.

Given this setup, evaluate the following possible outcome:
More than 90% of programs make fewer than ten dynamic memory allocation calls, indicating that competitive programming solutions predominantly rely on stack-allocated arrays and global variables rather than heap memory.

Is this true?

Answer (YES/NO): YES